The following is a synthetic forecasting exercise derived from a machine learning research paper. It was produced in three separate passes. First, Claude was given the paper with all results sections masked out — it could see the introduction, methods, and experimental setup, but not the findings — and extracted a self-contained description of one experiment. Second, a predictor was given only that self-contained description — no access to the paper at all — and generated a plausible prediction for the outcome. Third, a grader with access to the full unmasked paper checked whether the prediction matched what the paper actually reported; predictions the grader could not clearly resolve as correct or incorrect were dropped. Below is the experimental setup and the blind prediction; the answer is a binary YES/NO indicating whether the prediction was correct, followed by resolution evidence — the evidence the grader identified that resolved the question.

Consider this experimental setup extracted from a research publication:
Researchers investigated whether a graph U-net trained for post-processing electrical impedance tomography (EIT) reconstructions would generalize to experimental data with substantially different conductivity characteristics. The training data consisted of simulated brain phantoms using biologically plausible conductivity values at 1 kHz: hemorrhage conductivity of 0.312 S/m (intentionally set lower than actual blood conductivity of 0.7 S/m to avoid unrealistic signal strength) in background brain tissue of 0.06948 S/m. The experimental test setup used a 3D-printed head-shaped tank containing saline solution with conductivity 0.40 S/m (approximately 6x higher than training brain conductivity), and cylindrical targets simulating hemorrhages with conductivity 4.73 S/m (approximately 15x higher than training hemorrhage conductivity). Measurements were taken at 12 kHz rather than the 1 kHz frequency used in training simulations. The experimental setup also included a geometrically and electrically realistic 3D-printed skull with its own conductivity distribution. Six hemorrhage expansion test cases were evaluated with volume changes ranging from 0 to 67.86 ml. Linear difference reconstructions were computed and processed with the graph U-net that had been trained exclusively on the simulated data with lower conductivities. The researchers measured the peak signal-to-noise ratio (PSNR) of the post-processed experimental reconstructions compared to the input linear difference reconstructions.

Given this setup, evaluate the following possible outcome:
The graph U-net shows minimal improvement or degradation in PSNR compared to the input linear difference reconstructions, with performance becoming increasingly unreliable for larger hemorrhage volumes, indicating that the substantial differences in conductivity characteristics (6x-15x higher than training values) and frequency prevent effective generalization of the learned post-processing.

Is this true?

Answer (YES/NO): NO